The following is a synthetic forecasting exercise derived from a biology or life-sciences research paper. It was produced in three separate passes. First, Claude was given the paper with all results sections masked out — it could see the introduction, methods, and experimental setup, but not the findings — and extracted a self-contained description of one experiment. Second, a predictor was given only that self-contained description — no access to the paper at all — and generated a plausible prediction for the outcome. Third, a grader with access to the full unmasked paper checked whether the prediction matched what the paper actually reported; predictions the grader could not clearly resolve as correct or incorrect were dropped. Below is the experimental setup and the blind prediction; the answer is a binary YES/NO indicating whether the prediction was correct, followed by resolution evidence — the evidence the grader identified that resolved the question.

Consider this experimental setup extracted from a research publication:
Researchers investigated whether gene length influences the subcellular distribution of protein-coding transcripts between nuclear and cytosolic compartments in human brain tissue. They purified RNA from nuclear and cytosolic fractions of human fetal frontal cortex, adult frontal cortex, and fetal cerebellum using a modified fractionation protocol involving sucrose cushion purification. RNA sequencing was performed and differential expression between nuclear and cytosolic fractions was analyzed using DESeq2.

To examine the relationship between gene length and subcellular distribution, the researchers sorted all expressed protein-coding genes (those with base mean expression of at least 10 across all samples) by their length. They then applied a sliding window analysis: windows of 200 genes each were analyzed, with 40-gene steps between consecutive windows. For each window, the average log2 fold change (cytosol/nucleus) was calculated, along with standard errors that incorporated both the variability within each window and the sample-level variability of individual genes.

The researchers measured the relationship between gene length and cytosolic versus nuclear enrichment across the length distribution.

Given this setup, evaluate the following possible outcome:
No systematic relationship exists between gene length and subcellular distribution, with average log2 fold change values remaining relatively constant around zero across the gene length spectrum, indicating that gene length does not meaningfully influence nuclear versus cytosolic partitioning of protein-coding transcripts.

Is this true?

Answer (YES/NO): NO